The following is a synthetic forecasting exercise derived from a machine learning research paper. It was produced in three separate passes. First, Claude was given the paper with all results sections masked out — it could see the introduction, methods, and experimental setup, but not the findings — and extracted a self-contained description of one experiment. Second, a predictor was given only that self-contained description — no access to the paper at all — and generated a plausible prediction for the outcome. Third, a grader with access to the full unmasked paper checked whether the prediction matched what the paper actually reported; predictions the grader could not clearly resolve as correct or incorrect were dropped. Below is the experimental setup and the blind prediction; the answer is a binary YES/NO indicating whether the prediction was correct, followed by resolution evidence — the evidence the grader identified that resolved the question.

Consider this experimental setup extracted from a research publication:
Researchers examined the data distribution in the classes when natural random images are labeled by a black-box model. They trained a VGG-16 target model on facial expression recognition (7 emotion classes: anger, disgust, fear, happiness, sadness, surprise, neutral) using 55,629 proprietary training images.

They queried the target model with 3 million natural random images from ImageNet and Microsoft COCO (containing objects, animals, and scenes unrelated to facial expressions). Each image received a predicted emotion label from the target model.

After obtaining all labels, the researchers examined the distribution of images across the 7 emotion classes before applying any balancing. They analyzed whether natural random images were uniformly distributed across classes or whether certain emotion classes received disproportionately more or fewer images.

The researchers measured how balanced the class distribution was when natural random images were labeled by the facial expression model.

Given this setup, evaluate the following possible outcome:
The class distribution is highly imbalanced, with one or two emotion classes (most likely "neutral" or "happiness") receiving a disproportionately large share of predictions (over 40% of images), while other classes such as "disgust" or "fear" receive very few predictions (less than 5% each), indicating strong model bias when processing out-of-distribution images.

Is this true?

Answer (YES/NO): NO